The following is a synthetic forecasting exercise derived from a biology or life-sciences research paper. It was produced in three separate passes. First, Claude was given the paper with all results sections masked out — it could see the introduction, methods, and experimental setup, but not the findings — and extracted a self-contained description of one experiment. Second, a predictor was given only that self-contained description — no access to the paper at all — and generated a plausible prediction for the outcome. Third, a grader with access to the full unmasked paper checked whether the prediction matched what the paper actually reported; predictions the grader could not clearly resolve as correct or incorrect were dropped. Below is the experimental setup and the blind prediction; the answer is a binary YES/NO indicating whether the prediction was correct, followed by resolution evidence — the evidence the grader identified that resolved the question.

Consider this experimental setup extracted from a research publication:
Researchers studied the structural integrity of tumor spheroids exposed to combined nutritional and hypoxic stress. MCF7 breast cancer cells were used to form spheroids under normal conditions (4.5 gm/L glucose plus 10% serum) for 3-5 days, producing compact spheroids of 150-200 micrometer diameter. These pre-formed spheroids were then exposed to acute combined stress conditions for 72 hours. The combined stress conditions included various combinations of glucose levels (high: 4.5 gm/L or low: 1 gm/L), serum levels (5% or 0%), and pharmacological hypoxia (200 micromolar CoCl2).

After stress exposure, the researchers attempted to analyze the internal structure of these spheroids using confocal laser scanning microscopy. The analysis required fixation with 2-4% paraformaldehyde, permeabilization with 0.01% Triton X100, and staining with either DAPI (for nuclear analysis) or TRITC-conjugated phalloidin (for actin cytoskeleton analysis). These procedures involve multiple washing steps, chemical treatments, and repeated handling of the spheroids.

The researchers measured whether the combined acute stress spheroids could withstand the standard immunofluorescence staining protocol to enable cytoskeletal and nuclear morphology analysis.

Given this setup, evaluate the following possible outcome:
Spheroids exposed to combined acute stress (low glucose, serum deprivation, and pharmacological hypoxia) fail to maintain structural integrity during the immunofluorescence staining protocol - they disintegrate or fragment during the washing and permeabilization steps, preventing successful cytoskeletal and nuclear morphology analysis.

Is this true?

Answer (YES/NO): YES